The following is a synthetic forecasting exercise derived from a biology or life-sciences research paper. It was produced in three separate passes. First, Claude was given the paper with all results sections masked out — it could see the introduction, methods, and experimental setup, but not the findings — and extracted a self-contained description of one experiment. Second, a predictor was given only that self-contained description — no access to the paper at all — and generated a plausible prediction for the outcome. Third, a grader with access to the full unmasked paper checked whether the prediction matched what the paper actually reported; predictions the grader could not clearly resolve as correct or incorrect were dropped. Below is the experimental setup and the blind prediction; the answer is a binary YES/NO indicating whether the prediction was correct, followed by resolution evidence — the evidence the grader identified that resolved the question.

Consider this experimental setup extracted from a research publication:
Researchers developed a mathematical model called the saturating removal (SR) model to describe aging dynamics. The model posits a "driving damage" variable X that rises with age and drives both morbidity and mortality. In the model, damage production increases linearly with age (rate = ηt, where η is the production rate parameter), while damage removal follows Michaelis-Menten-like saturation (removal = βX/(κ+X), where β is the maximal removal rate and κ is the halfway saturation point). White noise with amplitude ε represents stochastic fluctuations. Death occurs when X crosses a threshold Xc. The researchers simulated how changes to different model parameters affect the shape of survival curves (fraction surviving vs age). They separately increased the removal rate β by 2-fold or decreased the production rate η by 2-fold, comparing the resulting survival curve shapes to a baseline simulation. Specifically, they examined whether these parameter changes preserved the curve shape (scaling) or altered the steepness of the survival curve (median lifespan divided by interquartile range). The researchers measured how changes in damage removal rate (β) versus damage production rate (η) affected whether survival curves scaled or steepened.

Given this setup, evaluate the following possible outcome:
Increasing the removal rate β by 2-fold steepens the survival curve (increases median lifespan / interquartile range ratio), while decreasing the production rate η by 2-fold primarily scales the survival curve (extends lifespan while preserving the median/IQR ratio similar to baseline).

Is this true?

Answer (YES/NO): YES